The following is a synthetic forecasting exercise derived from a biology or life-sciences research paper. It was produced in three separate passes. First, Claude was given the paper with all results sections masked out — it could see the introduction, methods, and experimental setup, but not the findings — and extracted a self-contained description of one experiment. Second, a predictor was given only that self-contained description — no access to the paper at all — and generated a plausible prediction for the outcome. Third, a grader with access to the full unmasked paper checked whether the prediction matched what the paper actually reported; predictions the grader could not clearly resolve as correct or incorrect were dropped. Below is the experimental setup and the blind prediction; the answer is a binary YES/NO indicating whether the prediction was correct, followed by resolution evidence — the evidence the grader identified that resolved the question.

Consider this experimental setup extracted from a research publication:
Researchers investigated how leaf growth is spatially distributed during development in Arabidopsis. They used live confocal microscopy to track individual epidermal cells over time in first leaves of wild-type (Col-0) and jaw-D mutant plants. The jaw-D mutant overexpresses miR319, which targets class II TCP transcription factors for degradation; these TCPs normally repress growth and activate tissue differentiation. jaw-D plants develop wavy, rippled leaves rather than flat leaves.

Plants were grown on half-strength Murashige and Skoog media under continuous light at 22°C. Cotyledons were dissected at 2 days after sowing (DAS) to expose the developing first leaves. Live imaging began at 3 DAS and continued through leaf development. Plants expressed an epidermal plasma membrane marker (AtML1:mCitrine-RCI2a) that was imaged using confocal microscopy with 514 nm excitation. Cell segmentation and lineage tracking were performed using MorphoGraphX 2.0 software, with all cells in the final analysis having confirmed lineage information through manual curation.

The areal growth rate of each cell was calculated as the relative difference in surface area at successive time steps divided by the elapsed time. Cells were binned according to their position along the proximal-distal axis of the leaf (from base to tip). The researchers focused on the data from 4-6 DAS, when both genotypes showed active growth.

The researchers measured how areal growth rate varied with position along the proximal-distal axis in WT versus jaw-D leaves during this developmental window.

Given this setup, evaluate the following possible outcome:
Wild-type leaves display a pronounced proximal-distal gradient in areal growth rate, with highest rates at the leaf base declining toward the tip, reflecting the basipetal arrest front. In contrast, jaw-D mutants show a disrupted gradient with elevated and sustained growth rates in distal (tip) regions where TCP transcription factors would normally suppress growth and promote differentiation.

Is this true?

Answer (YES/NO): NO